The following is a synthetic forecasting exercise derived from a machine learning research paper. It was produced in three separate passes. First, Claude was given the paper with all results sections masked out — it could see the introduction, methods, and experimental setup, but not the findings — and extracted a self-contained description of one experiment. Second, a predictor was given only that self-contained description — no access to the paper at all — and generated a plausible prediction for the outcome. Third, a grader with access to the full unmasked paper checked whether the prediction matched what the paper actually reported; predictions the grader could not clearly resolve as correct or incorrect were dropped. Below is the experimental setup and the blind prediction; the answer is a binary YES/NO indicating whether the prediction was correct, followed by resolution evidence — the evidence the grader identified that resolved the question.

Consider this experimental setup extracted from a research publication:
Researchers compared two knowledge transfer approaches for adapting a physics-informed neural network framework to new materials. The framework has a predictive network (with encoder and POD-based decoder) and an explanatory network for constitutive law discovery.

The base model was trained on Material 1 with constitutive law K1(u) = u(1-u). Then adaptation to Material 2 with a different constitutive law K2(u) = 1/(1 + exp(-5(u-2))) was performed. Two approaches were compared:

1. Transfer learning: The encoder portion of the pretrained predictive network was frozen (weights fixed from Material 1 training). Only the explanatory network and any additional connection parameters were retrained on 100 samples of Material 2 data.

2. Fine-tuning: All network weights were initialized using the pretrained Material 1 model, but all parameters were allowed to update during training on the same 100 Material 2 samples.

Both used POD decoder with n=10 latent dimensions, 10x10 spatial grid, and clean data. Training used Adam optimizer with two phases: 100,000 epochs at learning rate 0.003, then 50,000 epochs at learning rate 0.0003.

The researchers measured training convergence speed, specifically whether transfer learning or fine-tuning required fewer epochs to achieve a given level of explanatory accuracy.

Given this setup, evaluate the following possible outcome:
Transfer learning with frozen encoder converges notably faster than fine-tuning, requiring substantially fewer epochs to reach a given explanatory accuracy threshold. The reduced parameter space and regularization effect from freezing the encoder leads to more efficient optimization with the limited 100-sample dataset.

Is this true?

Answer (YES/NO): NO